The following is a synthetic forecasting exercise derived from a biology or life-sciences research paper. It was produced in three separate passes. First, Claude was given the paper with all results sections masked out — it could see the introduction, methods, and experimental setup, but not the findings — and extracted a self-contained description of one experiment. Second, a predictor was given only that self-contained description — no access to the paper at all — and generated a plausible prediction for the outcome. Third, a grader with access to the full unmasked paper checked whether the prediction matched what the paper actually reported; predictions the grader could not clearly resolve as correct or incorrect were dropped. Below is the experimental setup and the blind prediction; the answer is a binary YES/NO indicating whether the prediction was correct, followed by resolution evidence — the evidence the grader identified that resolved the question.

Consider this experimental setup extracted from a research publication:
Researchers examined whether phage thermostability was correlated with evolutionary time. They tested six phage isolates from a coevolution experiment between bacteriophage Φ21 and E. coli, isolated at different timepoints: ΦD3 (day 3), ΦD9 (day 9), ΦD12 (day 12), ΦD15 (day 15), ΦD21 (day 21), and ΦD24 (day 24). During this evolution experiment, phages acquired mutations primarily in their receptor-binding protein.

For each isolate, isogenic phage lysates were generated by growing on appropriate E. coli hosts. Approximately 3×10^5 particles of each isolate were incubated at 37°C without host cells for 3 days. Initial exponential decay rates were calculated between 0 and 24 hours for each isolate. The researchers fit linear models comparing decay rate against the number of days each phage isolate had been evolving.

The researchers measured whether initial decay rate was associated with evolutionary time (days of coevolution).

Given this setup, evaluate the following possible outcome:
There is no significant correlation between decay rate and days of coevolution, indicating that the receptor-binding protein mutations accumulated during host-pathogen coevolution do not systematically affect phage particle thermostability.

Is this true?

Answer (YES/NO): NO